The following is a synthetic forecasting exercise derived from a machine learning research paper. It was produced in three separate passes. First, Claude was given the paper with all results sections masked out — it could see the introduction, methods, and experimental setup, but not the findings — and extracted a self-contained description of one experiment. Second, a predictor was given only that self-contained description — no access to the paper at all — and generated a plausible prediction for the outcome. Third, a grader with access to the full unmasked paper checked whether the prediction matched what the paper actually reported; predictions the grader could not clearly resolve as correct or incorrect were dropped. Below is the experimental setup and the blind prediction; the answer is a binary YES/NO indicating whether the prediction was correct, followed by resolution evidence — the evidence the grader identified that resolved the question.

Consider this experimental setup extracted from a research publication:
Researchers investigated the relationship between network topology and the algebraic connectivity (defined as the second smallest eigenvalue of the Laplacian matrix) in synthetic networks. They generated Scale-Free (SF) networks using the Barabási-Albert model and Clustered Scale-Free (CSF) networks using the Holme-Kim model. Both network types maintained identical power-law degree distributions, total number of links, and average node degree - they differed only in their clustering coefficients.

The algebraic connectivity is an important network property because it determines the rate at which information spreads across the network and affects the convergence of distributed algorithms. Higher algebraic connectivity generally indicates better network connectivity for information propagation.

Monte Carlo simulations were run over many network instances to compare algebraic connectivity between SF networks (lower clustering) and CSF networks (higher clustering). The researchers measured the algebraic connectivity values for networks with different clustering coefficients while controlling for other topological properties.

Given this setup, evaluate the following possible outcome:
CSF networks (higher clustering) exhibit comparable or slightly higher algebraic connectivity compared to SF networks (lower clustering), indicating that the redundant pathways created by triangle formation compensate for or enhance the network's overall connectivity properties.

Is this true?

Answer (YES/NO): NO